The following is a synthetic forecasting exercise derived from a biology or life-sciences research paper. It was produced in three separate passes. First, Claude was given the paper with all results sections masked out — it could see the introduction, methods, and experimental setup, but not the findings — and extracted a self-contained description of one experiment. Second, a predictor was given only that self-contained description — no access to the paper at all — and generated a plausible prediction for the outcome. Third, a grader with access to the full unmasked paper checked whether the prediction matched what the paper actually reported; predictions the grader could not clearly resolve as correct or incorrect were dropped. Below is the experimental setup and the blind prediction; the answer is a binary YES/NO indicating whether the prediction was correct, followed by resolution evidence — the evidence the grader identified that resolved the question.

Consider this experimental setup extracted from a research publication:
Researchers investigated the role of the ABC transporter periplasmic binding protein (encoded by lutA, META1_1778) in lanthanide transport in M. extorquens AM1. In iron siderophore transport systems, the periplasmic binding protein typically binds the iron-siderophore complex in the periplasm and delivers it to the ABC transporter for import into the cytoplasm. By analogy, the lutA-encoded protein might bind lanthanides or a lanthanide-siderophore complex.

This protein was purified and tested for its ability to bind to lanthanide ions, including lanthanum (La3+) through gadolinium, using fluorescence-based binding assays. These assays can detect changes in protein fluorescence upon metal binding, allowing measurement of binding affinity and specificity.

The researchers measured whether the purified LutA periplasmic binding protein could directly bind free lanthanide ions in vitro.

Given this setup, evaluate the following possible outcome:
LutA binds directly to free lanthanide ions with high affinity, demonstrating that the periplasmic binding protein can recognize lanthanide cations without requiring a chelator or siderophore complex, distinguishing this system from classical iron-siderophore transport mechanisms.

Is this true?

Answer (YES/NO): NO